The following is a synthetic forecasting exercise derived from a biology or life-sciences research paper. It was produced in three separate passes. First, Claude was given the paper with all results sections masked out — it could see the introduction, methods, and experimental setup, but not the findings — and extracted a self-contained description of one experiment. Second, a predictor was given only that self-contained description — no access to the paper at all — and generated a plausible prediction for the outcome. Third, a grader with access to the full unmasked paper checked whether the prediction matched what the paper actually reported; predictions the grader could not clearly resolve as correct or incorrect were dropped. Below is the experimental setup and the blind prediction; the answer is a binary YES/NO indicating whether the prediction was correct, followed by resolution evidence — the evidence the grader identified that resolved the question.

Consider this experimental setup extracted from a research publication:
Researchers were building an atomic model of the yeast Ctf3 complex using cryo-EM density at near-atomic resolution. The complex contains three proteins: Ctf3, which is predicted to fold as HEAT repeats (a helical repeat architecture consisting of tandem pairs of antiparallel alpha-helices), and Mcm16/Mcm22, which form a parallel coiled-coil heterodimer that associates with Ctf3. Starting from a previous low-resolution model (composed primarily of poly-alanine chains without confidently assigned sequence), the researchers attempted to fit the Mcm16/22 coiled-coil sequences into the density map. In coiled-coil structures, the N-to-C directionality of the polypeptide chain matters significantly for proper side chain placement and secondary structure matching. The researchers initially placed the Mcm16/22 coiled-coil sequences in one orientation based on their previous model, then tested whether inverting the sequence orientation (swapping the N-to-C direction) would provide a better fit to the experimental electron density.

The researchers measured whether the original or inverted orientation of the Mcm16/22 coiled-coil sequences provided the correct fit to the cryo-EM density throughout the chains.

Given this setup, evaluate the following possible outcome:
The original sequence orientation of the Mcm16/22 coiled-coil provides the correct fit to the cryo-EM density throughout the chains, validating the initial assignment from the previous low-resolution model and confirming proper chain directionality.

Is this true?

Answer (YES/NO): NO